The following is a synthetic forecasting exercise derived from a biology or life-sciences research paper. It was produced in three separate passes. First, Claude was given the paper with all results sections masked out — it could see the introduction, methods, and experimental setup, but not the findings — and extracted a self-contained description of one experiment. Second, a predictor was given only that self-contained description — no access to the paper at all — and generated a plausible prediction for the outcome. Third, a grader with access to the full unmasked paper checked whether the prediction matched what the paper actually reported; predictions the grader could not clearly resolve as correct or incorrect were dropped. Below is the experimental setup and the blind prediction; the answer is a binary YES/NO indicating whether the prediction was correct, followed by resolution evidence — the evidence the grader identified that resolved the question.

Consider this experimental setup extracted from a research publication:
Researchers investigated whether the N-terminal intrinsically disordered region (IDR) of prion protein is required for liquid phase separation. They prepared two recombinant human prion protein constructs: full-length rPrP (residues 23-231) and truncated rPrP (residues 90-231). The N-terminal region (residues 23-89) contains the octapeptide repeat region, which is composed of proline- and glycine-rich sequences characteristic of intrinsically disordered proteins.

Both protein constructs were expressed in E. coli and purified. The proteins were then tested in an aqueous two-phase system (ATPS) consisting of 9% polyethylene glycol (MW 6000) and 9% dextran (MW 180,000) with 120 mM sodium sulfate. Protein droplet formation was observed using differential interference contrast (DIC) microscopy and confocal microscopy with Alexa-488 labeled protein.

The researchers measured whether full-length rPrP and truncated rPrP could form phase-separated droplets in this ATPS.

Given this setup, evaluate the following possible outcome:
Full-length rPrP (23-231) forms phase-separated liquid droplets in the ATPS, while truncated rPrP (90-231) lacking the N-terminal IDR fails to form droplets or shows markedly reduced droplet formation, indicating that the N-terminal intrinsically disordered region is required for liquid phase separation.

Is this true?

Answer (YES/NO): YES